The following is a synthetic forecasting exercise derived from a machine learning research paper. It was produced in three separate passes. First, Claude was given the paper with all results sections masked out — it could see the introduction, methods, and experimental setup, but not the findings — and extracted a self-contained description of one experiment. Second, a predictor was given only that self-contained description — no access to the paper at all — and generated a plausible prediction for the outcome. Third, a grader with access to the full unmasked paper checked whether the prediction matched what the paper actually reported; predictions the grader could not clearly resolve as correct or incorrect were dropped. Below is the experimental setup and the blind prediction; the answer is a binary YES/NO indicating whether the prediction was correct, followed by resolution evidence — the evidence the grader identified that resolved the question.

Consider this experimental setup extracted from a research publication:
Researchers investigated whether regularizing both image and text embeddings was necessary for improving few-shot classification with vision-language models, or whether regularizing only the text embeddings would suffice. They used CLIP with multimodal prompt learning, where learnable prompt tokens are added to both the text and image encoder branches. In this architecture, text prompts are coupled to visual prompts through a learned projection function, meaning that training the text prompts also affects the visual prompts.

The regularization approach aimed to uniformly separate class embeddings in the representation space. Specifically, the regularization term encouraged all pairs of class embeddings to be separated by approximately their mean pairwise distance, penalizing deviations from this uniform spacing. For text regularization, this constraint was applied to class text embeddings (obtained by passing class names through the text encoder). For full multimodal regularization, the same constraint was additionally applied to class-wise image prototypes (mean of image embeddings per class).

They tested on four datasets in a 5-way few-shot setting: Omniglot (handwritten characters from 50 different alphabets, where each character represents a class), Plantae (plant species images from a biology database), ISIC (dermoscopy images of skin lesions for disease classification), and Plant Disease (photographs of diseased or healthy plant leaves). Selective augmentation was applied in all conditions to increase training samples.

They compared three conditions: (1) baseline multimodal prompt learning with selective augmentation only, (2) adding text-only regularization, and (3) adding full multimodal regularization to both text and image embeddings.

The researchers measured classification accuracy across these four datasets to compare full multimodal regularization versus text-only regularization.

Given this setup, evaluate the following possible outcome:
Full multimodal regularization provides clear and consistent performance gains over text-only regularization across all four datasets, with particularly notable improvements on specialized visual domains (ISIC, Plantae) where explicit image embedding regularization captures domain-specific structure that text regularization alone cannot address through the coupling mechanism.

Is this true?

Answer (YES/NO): NO